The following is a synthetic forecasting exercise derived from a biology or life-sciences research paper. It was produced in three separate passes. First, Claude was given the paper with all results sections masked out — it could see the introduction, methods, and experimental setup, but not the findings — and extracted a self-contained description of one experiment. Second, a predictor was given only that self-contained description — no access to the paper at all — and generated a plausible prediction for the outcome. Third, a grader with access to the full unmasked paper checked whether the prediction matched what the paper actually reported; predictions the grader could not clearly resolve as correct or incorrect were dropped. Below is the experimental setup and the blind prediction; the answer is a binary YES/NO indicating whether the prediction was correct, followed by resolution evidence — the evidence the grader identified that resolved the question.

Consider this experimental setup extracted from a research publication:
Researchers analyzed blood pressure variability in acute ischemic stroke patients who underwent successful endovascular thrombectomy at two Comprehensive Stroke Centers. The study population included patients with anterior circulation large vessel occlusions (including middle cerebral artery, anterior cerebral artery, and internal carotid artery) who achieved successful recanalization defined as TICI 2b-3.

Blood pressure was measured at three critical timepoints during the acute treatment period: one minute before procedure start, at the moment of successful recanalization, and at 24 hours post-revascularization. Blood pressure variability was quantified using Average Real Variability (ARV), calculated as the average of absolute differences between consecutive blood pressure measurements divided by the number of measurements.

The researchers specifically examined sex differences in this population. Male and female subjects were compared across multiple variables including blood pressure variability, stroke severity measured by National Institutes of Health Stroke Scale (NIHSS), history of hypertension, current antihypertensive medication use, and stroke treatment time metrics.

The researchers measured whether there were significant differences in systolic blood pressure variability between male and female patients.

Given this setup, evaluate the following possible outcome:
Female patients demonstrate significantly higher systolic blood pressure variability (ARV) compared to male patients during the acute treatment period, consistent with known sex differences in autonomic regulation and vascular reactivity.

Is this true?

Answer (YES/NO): YES